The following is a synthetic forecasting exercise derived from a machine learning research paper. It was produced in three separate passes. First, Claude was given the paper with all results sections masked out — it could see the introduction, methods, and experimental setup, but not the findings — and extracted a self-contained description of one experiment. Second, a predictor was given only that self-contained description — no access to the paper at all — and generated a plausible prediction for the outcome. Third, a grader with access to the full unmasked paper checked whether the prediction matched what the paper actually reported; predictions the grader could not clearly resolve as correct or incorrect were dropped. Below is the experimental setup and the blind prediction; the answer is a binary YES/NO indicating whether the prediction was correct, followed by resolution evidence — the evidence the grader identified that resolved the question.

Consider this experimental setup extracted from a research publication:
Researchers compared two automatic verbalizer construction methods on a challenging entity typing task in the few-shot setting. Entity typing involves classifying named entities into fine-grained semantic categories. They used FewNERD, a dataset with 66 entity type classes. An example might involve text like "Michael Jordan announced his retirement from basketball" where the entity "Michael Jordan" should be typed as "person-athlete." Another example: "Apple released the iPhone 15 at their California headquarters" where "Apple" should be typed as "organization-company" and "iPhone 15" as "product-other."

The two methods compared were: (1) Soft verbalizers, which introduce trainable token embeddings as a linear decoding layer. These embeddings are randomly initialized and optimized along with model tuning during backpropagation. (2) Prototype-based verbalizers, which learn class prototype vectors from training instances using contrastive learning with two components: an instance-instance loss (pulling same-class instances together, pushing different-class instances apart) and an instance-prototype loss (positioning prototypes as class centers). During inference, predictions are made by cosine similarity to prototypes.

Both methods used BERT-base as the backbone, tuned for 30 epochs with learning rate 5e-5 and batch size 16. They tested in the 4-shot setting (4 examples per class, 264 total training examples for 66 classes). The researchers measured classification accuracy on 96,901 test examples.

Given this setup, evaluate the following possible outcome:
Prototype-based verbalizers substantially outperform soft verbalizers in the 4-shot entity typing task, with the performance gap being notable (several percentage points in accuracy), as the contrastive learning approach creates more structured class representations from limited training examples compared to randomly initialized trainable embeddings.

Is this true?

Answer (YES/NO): NO